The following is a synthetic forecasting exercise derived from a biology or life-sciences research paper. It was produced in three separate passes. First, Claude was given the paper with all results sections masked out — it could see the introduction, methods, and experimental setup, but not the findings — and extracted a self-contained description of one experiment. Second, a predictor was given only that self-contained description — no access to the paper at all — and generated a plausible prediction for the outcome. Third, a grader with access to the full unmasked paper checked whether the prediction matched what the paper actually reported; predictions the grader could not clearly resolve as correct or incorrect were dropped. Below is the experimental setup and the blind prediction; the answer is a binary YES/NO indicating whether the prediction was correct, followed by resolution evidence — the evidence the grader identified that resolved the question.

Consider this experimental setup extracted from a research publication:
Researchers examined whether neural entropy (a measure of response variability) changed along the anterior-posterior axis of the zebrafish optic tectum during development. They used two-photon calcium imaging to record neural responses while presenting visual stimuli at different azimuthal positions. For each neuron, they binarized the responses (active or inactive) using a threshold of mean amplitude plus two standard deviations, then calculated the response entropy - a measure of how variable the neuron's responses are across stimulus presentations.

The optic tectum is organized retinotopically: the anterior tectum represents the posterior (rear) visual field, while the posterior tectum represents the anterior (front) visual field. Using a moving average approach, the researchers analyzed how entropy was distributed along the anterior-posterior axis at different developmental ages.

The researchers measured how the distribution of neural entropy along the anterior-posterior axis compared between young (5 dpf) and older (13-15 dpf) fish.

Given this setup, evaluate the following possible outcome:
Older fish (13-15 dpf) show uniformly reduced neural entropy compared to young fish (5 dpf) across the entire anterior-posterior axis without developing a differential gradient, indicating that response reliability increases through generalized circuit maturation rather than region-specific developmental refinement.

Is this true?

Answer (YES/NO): NO